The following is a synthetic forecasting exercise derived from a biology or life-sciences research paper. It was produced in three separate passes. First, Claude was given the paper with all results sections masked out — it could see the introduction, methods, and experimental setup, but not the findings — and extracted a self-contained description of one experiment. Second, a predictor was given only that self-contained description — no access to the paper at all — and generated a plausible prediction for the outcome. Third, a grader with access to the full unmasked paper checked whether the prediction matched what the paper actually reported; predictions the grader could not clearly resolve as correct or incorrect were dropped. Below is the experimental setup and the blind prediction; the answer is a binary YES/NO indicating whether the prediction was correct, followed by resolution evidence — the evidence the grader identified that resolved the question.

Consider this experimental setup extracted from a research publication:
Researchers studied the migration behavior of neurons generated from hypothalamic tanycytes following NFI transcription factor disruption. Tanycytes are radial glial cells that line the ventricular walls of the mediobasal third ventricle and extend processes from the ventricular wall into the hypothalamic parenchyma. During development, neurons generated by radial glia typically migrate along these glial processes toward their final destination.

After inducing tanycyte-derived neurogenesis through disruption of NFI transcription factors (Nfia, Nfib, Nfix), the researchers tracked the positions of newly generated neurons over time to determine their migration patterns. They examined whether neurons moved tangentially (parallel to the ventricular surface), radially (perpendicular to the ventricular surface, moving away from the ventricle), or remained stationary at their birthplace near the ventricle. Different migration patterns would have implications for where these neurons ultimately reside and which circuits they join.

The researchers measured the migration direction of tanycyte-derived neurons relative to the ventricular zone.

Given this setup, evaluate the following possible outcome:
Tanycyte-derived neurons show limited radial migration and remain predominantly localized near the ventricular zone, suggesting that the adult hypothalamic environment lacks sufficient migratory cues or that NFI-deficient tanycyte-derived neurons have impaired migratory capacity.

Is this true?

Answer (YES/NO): NO